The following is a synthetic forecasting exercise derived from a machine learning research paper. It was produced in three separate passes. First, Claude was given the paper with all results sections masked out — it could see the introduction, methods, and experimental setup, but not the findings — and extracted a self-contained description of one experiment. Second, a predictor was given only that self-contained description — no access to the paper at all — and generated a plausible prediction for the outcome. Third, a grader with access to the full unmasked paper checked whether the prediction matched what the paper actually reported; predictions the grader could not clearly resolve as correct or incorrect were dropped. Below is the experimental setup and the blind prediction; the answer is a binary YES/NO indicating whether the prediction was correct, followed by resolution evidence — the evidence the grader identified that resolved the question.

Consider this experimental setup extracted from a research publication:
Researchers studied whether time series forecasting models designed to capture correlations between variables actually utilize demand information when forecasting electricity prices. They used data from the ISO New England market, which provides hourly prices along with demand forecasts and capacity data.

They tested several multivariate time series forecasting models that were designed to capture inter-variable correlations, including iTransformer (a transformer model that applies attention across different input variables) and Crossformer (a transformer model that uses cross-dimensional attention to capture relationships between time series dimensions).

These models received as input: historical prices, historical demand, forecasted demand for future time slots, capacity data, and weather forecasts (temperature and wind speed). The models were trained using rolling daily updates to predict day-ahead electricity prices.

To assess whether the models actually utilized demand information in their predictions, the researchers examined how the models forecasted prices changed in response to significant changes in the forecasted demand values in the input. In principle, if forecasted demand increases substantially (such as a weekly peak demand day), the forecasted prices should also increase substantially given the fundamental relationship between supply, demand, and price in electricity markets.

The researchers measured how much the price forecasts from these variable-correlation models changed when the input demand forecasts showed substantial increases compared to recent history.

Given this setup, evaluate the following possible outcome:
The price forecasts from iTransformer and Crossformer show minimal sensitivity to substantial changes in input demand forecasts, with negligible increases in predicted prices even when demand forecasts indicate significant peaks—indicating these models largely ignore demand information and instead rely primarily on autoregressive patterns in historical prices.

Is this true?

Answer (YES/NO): NO